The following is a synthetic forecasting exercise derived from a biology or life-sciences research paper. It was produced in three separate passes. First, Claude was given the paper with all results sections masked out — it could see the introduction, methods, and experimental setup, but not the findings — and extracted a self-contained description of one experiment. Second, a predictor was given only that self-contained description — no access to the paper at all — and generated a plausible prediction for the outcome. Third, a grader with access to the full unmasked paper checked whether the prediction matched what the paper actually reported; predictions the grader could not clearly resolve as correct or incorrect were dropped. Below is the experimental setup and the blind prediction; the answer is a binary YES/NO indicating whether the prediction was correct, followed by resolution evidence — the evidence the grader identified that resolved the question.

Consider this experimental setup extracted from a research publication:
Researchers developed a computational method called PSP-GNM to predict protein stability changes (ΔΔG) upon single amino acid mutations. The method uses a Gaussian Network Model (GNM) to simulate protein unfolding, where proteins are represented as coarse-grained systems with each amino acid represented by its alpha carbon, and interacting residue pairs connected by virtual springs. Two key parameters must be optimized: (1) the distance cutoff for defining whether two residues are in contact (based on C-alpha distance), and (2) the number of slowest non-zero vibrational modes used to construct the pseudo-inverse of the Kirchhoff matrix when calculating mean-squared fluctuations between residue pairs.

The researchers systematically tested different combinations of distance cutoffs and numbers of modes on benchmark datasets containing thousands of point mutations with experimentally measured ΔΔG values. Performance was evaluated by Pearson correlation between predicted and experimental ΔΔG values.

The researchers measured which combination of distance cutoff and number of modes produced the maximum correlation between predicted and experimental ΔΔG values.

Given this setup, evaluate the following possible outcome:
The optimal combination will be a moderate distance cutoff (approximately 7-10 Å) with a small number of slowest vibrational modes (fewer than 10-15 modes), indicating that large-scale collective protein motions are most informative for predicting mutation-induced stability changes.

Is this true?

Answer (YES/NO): YES